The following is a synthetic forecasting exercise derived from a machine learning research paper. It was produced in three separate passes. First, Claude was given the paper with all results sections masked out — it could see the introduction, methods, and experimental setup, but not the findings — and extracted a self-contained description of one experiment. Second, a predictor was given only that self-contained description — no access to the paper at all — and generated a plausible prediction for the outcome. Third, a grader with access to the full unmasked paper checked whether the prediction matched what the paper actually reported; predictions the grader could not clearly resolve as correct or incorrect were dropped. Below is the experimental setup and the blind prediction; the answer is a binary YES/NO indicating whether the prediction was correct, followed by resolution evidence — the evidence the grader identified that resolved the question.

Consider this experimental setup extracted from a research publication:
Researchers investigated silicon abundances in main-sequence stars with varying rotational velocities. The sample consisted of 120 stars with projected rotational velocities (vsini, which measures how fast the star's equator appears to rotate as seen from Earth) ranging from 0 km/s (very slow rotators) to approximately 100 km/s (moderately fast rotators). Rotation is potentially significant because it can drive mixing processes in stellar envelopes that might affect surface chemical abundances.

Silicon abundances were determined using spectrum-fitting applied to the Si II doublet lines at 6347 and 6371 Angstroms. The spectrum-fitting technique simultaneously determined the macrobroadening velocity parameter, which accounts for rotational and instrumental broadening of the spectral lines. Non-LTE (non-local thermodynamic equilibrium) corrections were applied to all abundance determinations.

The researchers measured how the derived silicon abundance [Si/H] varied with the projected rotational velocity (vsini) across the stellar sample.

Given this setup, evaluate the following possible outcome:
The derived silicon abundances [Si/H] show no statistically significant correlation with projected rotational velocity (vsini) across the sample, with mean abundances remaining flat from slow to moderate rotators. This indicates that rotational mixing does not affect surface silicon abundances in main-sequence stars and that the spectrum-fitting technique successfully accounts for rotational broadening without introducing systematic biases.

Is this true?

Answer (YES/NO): NO